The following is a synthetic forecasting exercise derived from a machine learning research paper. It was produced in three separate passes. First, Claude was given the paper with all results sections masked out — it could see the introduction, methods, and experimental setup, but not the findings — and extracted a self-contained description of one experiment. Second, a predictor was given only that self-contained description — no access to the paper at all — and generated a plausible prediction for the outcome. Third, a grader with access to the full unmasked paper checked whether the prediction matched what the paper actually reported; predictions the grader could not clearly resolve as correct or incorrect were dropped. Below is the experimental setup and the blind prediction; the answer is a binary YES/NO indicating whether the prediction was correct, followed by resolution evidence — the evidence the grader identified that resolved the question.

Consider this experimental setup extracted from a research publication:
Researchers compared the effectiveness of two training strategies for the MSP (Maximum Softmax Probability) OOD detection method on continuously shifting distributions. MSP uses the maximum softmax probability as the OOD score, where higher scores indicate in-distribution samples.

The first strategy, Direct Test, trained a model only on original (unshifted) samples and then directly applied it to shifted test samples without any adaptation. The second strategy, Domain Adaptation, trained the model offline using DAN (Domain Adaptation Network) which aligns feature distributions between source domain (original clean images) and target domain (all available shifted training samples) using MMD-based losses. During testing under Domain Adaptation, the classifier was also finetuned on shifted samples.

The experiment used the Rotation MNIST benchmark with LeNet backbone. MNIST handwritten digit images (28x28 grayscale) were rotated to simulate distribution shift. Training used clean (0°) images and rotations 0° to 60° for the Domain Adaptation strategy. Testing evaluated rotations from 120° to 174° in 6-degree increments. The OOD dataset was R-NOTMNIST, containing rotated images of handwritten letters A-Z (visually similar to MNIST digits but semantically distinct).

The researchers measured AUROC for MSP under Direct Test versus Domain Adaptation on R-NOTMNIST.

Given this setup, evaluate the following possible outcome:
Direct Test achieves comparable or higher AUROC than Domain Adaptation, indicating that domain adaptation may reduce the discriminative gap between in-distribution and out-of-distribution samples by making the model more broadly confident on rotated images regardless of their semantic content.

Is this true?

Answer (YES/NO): YES